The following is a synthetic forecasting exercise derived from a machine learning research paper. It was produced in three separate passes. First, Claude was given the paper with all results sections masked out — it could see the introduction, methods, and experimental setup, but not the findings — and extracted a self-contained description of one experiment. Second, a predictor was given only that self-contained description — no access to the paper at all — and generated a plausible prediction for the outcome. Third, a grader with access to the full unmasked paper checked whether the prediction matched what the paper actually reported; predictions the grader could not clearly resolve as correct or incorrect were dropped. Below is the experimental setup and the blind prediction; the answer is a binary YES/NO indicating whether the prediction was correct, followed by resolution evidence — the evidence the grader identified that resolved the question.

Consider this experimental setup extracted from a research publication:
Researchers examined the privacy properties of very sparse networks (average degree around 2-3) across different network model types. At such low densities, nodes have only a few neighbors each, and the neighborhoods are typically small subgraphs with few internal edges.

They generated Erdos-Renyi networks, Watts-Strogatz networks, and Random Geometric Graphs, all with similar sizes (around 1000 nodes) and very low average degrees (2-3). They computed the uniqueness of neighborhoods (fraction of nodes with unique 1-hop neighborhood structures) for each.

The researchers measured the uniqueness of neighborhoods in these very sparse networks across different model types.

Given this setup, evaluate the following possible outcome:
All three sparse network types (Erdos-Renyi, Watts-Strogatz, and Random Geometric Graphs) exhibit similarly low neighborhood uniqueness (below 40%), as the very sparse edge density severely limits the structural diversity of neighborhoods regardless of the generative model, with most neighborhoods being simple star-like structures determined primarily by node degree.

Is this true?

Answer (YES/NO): YES